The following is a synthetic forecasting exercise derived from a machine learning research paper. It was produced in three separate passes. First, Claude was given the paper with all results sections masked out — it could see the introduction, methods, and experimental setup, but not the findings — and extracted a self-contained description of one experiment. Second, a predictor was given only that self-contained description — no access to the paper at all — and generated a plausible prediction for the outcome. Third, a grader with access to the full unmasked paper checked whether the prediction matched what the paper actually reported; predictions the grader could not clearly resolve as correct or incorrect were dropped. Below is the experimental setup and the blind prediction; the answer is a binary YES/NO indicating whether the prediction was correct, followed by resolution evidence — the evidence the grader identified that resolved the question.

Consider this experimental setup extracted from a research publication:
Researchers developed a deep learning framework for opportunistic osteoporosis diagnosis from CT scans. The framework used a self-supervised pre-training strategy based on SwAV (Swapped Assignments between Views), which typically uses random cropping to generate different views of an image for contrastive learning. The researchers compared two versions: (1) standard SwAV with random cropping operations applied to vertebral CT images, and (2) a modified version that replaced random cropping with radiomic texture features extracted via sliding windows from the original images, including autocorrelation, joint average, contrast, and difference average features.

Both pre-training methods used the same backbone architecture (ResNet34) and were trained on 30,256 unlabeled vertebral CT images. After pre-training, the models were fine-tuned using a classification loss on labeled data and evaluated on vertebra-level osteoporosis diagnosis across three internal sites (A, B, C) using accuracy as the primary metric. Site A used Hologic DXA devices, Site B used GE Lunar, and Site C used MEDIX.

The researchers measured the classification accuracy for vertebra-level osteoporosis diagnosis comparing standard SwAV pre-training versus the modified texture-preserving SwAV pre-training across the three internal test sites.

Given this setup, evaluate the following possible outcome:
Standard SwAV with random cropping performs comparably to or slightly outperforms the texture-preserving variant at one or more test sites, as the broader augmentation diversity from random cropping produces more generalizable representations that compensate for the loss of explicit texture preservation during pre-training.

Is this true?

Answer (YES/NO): YES